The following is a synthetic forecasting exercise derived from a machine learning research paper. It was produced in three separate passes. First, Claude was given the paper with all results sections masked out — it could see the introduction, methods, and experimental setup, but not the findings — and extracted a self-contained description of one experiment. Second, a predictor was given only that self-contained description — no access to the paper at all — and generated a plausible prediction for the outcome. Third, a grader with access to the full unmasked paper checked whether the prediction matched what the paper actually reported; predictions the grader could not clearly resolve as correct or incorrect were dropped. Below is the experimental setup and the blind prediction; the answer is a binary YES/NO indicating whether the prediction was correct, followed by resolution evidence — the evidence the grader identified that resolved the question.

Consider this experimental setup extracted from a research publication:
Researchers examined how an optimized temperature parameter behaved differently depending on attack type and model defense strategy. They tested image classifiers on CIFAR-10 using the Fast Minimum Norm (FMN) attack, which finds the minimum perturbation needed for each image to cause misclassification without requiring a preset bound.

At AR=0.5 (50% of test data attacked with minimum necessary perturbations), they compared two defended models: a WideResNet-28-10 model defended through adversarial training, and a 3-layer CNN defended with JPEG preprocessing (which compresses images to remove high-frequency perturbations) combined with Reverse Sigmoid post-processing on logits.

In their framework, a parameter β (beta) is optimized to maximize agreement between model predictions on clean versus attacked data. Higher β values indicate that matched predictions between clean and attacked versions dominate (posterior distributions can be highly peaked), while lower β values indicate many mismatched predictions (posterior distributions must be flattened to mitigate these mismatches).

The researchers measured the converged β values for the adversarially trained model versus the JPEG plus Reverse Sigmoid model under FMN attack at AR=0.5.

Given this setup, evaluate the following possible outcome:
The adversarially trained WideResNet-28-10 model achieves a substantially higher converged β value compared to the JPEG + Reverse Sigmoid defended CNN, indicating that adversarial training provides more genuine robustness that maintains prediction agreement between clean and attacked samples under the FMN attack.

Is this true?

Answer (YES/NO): NO